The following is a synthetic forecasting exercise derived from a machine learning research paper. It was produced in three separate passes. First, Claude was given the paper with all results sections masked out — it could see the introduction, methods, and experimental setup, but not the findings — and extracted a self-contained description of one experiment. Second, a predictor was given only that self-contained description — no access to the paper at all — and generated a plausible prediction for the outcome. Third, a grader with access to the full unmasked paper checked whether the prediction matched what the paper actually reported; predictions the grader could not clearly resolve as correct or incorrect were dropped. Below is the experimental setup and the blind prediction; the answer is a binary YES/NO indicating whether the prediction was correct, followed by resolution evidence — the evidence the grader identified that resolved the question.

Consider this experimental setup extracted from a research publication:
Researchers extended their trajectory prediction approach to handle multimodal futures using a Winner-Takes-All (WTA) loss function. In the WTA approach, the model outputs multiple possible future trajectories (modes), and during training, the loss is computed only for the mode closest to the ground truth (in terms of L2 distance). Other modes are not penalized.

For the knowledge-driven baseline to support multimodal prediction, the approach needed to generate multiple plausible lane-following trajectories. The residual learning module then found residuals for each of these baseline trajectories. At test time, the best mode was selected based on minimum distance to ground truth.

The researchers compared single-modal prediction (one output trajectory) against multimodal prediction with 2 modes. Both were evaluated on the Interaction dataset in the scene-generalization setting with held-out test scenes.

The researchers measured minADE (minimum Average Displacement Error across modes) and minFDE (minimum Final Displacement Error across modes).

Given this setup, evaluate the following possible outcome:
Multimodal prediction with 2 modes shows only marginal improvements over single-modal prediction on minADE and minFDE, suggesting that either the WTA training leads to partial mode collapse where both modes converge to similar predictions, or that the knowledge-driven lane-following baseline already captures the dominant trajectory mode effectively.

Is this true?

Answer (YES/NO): NO